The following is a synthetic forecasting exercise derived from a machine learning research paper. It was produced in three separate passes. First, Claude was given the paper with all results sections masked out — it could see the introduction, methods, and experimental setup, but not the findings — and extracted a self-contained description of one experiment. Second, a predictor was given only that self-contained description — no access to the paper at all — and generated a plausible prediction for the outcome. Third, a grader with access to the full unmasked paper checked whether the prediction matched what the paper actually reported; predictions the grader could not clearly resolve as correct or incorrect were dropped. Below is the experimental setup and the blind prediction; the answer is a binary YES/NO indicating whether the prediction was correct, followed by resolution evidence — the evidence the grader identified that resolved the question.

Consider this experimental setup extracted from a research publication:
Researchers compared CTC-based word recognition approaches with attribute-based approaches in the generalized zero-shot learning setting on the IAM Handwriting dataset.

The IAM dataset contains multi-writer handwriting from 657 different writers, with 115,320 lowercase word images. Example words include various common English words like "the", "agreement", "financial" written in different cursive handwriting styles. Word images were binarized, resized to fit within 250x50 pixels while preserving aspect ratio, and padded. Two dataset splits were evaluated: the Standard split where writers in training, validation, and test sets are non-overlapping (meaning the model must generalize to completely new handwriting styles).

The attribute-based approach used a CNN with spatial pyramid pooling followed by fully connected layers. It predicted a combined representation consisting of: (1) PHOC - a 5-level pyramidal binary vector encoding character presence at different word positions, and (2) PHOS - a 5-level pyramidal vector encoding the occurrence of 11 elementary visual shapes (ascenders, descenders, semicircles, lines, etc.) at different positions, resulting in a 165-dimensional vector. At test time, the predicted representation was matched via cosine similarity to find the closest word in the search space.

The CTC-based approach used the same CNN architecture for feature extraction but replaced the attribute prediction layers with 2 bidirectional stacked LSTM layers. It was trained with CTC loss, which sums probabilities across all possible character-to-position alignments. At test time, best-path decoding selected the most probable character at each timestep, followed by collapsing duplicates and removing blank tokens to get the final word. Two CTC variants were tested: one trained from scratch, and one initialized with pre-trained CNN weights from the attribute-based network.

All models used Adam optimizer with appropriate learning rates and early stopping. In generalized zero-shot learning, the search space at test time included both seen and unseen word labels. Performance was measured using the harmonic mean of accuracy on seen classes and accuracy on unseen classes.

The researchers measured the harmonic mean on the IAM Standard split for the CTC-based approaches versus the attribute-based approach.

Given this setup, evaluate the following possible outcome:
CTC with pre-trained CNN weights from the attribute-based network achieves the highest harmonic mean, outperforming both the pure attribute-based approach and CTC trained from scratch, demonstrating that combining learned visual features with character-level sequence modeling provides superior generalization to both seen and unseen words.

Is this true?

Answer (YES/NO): NO